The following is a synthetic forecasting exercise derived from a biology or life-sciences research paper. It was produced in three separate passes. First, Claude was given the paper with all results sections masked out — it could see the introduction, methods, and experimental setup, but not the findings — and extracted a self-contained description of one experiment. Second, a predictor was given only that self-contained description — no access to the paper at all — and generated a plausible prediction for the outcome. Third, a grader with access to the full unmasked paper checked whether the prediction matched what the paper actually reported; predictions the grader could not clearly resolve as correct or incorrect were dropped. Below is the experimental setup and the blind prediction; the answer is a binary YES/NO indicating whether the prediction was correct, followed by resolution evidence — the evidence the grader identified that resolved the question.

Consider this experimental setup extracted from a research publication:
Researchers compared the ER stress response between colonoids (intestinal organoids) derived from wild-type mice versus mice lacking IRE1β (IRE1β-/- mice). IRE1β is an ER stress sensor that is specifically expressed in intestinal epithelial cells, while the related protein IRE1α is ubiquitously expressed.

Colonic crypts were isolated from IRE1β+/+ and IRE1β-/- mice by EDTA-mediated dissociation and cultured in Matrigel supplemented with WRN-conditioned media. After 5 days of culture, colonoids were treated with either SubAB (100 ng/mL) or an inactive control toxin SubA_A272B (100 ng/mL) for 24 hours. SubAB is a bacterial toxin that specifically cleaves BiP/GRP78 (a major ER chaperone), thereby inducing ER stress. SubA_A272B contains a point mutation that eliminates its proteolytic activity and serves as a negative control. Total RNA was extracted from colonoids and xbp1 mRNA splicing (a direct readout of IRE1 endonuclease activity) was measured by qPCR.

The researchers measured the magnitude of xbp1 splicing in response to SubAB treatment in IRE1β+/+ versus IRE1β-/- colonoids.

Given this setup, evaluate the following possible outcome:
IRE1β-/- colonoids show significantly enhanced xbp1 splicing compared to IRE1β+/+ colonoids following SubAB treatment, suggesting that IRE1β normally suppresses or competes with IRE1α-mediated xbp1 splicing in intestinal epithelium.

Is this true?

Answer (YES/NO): YES